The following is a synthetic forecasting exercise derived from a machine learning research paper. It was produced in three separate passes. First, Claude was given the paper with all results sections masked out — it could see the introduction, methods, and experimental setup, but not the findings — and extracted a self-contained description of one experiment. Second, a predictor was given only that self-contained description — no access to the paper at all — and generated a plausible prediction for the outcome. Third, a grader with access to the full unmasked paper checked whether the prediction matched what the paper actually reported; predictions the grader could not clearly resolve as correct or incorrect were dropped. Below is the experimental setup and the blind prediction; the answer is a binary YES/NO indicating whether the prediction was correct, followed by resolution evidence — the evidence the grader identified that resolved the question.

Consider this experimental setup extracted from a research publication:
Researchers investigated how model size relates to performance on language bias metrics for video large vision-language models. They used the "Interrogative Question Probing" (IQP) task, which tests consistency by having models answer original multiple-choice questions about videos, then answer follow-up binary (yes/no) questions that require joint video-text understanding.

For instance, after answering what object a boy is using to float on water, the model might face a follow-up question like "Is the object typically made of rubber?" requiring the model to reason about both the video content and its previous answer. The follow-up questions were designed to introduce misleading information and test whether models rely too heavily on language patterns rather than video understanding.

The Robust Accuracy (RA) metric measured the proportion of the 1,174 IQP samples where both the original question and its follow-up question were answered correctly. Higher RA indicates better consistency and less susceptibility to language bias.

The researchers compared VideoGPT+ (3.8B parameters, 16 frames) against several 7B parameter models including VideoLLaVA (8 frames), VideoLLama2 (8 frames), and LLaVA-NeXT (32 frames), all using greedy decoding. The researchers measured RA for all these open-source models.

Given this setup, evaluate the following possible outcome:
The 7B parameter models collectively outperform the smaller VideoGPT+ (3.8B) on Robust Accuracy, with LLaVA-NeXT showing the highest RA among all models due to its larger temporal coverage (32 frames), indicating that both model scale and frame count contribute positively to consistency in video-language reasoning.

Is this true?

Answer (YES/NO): NO